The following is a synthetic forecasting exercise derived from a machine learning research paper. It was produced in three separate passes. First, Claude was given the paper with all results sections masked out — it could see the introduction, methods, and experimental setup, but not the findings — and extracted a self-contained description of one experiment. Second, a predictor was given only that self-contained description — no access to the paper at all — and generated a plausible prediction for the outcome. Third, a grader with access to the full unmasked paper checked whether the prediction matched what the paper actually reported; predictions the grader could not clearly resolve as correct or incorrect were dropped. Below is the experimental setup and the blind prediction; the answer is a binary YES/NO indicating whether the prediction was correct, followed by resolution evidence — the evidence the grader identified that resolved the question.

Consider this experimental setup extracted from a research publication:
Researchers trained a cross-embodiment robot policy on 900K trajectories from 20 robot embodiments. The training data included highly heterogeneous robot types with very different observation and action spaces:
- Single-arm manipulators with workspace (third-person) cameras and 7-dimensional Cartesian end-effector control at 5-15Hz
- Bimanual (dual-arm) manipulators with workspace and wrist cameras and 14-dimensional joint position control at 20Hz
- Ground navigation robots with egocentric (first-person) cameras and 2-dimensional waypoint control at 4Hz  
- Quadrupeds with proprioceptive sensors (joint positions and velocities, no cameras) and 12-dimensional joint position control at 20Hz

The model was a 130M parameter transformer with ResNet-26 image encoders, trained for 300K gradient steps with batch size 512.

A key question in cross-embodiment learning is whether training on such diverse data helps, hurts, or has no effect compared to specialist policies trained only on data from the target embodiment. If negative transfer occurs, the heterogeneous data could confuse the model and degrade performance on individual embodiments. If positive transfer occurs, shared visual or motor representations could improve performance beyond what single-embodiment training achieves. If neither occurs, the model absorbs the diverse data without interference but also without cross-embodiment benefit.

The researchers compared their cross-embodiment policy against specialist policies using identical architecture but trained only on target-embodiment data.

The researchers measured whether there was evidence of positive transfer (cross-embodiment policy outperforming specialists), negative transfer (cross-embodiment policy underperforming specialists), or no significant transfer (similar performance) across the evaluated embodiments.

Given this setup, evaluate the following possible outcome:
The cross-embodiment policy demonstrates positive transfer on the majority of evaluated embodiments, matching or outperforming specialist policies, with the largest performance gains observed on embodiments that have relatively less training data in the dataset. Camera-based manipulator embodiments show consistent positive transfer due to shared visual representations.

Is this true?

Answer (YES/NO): NO